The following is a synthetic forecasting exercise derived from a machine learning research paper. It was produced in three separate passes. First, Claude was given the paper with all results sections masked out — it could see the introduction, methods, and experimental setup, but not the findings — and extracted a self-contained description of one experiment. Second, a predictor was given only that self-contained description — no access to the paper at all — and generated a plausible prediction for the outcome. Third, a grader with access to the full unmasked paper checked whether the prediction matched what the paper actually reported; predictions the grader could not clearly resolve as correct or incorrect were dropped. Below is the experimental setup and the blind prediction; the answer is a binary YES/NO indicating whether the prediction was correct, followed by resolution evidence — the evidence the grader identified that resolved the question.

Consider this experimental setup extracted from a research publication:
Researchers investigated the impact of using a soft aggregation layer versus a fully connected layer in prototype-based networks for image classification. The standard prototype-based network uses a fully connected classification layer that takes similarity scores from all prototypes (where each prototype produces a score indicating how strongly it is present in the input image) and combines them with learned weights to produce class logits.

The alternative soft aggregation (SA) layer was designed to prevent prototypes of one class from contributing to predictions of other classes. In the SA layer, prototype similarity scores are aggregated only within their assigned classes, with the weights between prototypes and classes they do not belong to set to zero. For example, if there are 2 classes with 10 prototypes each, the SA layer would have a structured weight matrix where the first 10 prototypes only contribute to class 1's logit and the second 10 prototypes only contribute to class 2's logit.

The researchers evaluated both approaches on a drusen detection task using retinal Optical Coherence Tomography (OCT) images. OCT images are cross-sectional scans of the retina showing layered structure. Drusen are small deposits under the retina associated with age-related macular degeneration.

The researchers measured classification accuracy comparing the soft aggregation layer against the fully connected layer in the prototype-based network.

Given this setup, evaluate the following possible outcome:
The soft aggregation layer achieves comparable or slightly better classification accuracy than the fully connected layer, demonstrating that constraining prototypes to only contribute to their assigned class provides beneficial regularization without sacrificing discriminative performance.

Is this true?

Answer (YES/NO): NO